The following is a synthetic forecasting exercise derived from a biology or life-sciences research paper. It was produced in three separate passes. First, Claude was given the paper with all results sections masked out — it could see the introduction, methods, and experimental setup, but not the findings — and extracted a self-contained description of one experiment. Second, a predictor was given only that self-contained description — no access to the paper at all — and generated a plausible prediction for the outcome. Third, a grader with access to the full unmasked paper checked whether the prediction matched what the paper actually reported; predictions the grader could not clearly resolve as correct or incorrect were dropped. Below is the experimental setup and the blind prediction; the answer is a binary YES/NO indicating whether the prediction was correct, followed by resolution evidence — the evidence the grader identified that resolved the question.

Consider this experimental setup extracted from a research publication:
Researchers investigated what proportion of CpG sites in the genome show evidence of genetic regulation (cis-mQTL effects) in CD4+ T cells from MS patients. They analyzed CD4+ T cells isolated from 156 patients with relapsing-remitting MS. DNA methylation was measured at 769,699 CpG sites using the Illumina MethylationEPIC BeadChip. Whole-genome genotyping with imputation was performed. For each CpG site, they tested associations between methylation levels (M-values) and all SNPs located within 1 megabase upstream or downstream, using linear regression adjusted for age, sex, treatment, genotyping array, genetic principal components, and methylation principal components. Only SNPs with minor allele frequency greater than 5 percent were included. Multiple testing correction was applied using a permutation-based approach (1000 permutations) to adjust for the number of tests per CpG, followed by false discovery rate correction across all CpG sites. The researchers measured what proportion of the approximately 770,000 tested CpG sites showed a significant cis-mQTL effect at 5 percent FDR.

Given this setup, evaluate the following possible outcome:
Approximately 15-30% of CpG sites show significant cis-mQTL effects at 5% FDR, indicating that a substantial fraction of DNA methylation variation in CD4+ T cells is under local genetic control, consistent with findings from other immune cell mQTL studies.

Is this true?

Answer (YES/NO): NO